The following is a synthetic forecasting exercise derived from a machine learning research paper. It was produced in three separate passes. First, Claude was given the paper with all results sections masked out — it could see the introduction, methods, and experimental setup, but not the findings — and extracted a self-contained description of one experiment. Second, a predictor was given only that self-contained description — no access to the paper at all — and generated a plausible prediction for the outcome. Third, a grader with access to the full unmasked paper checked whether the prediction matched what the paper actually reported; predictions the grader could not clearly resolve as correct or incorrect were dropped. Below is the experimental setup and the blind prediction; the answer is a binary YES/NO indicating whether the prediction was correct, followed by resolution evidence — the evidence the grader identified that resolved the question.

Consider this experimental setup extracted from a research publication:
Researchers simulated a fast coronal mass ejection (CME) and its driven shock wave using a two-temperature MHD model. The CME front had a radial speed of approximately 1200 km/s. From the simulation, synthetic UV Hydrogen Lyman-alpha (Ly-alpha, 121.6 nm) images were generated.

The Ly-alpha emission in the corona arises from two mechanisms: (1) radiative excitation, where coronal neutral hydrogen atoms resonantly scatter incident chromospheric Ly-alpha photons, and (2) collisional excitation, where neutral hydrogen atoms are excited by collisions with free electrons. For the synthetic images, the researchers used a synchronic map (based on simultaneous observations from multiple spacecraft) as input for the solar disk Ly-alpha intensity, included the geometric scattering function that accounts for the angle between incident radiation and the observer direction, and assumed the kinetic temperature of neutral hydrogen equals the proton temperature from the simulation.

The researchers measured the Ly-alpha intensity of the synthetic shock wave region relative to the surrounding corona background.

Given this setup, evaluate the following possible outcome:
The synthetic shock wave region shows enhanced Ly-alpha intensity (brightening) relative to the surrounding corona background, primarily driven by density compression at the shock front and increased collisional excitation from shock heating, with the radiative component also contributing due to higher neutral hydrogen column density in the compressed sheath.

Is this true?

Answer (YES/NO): NO